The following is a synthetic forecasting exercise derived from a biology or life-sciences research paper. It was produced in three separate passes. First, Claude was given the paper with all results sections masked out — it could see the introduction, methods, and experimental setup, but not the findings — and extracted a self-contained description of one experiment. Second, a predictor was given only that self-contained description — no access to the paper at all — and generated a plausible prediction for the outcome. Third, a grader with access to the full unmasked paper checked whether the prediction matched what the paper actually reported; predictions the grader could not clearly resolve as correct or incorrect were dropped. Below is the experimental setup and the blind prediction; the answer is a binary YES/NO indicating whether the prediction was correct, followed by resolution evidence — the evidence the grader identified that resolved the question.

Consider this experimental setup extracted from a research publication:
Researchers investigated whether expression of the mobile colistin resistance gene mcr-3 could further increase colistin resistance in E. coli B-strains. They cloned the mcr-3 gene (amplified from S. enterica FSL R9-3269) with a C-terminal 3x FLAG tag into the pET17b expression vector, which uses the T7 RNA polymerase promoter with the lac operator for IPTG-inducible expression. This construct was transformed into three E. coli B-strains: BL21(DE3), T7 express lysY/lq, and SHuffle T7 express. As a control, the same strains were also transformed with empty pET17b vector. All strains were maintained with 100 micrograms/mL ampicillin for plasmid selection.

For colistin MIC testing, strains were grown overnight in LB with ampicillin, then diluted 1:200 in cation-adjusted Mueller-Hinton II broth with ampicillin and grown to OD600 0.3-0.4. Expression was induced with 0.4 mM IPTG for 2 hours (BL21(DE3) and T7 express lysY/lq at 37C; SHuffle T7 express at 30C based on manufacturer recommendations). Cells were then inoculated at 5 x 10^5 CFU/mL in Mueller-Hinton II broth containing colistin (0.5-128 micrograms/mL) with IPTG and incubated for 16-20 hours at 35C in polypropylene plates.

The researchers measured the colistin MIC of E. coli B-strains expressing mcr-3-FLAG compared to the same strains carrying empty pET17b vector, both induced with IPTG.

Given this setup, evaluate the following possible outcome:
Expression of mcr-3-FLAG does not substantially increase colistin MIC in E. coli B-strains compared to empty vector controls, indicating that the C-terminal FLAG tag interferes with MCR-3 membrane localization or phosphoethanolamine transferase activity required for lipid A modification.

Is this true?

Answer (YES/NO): NO